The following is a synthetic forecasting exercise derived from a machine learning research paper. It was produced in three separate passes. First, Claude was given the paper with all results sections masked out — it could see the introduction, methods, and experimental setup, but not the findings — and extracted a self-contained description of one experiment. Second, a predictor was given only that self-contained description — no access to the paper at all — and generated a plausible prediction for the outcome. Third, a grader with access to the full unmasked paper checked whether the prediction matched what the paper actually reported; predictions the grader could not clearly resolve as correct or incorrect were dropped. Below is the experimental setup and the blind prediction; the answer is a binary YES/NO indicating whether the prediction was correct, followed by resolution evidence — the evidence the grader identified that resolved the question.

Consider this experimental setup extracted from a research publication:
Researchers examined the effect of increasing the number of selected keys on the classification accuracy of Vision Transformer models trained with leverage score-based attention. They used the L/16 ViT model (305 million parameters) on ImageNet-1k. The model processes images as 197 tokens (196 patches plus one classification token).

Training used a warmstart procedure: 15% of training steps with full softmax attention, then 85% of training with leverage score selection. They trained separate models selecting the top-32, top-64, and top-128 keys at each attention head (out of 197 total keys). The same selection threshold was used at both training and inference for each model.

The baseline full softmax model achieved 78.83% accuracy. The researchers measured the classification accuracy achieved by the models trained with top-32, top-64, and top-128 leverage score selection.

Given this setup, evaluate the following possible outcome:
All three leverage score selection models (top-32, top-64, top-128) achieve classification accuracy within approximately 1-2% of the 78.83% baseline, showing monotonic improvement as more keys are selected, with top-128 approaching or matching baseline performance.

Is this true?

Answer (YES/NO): NO